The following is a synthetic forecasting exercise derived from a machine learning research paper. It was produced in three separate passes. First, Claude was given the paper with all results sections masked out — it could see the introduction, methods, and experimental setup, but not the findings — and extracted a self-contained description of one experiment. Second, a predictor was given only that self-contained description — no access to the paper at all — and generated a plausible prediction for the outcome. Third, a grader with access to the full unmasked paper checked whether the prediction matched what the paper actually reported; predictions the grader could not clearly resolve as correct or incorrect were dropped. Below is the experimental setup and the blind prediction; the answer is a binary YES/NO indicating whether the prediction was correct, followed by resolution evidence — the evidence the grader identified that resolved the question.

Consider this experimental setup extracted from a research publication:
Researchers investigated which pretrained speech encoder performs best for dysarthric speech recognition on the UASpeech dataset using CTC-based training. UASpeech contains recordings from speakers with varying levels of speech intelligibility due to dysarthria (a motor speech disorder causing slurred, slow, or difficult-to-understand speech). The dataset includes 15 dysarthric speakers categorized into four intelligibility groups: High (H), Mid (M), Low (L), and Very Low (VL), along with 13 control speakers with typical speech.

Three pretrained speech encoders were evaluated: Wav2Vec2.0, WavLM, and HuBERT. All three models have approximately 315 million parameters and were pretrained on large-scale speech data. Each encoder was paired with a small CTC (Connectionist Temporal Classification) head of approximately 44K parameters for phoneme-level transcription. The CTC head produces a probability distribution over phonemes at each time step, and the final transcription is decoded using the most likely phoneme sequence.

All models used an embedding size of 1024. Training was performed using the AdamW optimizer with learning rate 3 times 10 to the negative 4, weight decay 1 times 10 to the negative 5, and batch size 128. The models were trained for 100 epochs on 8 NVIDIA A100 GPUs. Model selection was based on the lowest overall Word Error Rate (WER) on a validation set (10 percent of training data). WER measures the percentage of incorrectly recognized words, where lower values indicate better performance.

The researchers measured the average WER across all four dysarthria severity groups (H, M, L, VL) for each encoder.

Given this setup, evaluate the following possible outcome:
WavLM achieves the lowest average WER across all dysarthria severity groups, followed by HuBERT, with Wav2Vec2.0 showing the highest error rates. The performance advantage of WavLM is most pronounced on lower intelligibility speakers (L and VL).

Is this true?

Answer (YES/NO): NO